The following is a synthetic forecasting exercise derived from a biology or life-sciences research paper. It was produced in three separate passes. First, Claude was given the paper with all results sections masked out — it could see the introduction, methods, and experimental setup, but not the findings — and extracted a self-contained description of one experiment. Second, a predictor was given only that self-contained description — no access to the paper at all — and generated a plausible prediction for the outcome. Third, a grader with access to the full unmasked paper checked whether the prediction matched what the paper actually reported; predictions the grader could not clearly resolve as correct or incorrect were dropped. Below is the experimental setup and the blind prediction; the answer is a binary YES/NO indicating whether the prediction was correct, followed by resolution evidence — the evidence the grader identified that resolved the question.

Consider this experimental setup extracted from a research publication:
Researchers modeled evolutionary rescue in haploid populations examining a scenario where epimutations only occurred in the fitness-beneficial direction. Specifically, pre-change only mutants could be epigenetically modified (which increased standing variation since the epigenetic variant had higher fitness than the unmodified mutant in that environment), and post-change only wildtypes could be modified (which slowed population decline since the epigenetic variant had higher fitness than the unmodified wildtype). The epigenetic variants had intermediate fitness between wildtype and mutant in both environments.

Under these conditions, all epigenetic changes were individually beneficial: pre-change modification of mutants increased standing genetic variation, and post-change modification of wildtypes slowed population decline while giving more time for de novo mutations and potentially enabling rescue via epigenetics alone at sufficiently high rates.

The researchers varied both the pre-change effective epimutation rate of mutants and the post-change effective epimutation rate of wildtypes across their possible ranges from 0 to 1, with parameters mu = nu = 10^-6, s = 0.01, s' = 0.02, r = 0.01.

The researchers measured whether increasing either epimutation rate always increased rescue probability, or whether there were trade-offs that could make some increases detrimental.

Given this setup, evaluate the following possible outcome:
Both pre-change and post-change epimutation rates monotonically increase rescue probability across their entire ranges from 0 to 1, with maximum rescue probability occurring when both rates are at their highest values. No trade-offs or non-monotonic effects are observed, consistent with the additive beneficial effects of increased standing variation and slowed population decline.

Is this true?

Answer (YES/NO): YES